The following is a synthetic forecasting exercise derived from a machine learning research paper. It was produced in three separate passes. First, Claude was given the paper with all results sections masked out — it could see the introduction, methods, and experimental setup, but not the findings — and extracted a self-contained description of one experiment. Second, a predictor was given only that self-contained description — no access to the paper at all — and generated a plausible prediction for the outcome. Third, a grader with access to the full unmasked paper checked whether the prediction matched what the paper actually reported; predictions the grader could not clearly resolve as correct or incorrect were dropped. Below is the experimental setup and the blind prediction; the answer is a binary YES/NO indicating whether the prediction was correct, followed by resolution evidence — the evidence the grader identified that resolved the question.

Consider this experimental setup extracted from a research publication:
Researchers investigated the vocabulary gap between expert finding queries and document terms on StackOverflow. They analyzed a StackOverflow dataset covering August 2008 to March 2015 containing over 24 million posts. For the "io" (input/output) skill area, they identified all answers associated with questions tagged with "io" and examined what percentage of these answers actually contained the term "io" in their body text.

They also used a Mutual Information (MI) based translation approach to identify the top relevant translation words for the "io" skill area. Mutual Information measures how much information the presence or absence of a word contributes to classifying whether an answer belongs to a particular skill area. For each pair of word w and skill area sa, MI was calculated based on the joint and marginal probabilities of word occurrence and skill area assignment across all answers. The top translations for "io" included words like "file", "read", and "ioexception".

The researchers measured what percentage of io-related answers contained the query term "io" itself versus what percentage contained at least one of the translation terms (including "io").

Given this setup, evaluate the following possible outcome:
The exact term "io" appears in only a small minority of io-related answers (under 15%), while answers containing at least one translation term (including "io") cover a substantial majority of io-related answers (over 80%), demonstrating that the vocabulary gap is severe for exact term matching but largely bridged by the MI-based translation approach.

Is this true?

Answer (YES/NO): NO